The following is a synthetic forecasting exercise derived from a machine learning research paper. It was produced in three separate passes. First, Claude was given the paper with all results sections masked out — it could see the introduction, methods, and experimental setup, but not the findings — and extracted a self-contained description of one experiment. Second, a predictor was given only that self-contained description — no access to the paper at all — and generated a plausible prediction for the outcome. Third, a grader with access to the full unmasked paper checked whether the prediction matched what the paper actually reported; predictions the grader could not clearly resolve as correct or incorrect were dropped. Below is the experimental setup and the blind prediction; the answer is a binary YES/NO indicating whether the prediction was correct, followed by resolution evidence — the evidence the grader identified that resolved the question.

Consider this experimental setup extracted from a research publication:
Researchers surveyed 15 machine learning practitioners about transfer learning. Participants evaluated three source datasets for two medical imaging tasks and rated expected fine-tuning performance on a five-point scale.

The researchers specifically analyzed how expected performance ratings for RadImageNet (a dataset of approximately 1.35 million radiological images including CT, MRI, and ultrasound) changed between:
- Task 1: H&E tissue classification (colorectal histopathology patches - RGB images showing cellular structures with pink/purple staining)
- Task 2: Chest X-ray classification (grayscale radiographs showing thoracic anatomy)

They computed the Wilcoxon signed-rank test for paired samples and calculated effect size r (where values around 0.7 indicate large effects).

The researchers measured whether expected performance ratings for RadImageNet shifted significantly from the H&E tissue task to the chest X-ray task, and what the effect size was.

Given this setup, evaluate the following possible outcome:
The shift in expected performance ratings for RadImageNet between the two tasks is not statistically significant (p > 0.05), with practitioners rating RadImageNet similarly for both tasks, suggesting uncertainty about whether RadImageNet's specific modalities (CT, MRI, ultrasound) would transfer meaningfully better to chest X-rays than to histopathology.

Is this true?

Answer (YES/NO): NO